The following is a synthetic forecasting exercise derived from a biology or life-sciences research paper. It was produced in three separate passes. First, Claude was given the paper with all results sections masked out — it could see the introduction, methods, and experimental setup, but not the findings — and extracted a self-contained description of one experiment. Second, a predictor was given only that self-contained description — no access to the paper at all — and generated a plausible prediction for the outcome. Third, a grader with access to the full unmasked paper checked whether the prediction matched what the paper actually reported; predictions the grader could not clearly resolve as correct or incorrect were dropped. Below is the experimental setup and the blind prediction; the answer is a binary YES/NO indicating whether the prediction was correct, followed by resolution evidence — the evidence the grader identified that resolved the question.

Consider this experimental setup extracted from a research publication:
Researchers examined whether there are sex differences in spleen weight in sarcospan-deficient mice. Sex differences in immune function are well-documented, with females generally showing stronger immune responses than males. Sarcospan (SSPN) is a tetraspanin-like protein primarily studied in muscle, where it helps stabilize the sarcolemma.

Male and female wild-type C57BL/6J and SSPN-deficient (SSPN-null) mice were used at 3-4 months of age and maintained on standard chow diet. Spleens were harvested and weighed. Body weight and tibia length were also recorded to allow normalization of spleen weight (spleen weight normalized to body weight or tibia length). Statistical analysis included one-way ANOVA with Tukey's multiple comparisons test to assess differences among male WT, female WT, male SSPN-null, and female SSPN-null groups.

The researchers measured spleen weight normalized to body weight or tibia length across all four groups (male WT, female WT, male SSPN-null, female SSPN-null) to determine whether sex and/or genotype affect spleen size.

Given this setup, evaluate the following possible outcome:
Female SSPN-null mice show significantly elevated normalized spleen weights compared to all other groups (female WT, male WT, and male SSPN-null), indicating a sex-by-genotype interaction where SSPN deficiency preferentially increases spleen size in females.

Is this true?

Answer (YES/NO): NO